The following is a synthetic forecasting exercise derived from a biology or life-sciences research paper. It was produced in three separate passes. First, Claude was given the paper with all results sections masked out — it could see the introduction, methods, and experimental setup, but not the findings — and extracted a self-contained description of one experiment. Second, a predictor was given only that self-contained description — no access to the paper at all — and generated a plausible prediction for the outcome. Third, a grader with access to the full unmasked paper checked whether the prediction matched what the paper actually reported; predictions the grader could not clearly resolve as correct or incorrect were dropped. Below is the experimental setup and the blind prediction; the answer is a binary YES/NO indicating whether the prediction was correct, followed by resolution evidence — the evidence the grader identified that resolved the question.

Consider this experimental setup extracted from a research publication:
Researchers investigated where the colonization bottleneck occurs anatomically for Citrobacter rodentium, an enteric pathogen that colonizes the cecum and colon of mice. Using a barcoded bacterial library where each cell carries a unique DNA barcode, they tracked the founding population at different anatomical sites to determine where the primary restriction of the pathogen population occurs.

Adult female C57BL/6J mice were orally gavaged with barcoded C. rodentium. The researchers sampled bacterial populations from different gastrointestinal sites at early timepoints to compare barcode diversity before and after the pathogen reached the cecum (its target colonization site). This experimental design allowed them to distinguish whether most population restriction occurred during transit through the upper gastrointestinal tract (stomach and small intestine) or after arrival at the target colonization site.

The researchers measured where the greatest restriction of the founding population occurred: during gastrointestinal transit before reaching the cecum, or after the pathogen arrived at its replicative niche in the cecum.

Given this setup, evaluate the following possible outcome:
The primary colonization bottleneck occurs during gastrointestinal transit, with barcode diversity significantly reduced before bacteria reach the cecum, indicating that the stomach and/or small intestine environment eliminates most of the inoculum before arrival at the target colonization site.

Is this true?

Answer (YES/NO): NO